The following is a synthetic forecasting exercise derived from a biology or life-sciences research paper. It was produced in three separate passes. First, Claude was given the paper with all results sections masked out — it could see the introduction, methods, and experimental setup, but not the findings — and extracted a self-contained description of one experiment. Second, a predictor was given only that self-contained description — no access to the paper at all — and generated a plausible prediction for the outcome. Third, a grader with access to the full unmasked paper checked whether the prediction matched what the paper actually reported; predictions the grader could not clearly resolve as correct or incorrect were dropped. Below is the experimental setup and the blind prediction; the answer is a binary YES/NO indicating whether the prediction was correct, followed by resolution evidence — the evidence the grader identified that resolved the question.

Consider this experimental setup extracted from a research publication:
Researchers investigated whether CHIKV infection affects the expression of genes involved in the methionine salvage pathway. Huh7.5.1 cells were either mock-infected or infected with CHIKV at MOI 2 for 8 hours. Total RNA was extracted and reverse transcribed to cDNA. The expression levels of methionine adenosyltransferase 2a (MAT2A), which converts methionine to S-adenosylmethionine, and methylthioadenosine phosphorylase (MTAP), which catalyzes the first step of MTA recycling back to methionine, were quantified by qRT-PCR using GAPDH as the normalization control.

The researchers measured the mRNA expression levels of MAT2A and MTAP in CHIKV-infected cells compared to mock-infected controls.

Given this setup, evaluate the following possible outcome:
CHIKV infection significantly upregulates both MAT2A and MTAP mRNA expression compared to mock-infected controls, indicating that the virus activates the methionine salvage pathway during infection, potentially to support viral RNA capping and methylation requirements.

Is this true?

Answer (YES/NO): NO